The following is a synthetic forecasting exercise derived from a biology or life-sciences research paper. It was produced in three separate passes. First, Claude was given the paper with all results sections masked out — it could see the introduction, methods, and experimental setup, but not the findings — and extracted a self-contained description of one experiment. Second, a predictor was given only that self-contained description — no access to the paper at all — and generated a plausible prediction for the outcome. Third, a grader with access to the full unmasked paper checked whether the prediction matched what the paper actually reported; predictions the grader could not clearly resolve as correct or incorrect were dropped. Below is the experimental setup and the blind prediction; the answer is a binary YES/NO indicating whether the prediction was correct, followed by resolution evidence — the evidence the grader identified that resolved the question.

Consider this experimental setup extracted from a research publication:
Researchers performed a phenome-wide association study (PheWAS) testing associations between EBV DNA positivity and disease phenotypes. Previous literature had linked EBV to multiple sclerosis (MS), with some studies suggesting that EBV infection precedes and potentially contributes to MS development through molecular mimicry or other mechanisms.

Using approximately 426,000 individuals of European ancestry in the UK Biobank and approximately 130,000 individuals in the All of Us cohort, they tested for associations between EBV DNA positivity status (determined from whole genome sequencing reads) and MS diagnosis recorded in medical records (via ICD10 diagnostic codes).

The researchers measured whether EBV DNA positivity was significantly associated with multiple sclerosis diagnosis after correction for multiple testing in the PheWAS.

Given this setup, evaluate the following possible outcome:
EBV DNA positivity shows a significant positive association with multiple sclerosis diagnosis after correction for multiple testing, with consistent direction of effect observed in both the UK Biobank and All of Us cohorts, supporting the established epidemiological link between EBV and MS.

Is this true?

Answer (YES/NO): NO